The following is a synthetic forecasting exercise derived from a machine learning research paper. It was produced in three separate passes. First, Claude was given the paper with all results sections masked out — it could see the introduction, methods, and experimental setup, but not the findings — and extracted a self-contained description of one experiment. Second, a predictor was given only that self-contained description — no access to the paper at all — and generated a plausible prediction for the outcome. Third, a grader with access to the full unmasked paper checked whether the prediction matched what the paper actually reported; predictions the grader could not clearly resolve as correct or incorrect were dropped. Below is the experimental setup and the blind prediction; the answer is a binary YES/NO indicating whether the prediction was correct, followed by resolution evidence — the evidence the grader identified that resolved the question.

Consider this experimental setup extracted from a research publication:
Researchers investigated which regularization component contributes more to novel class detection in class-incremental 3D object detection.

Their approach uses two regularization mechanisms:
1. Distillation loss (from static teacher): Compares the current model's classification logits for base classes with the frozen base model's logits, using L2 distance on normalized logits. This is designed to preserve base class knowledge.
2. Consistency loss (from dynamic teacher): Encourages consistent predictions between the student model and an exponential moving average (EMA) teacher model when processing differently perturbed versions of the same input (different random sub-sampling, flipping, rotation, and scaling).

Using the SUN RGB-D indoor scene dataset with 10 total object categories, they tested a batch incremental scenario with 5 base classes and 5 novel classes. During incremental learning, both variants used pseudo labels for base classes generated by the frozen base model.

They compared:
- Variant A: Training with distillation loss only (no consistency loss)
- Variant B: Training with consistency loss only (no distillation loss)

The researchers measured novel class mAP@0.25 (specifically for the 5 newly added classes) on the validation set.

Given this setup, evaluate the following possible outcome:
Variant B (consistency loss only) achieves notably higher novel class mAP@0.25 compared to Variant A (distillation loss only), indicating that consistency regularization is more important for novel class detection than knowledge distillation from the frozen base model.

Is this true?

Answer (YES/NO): YES